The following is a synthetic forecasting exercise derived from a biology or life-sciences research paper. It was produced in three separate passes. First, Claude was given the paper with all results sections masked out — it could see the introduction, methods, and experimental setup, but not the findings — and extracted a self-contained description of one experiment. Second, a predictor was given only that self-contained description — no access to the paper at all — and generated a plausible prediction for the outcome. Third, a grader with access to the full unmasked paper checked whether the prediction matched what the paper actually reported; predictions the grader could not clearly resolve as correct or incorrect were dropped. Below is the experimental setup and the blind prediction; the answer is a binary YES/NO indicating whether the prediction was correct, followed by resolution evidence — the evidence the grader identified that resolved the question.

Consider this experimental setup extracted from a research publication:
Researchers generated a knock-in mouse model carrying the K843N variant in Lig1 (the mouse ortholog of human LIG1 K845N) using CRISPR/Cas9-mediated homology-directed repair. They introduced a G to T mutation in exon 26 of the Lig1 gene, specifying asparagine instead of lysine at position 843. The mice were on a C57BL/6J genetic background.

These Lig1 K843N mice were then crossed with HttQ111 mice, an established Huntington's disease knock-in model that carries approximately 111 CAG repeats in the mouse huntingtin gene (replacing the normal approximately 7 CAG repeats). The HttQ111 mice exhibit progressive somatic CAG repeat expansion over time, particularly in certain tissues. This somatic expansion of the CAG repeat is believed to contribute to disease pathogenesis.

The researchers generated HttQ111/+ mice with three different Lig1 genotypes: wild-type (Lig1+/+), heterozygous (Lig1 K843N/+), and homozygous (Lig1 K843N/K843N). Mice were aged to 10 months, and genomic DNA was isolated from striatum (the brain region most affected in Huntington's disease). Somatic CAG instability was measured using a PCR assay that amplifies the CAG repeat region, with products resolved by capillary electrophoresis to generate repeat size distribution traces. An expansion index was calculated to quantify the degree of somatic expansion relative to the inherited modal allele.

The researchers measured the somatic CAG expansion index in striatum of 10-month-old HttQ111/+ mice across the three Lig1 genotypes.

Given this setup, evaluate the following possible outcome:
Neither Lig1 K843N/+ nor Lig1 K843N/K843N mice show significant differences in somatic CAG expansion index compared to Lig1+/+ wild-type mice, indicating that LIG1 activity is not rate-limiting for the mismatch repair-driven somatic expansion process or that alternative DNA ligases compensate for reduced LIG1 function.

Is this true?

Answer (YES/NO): NO